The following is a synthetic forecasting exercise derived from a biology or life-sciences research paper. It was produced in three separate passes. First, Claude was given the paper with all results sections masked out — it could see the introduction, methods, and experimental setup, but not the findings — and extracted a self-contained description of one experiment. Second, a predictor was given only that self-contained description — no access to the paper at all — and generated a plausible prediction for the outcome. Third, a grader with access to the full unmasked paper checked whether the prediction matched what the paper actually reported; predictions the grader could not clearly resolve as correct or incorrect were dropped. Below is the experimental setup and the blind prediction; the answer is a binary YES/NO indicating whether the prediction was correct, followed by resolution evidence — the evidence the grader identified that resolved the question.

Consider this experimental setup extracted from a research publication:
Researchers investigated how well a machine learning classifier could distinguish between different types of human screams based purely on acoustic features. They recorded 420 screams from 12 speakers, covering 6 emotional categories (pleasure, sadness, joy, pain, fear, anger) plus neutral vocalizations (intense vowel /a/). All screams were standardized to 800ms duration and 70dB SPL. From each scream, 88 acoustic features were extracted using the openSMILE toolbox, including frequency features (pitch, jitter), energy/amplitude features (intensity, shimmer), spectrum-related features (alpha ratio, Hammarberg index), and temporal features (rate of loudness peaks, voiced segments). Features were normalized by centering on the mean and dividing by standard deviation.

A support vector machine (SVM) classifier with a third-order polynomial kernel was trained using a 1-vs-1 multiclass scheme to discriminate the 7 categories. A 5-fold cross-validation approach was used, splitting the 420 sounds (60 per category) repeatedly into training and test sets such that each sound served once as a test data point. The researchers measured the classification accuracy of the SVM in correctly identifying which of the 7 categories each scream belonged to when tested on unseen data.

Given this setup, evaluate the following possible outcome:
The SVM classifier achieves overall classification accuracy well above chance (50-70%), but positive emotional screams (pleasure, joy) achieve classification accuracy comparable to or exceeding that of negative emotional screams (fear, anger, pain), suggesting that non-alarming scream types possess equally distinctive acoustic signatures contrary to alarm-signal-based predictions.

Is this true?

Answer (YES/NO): YES